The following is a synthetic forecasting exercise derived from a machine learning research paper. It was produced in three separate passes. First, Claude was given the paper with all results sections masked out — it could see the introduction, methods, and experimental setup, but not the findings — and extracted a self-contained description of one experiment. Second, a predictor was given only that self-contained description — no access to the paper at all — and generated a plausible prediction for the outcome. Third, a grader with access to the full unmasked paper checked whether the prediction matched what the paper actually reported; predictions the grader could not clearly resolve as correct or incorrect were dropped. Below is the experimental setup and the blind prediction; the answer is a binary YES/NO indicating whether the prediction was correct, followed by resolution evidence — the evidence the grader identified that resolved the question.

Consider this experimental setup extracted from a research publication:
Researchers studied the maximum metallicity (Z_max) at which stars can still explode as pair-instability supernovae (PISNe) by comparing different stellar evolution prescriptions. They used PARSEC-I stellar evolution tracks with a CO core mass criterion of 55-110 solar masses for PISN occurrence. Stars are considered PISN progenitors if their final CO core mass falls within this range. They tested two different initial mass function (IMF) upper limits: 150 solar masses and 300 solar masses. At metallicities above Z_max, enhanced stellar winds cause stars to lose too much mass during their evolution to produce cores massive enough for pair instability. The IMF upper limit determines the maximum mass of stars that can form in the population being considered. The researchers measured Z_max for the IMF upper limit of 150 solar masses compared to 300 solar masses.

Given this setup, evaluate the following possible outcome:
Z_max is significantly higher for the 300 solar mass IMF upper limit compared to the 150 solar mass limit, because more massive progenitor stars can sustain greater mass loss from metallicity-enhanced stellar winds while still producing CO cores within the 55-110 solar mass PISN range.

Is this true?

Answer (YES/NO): YES